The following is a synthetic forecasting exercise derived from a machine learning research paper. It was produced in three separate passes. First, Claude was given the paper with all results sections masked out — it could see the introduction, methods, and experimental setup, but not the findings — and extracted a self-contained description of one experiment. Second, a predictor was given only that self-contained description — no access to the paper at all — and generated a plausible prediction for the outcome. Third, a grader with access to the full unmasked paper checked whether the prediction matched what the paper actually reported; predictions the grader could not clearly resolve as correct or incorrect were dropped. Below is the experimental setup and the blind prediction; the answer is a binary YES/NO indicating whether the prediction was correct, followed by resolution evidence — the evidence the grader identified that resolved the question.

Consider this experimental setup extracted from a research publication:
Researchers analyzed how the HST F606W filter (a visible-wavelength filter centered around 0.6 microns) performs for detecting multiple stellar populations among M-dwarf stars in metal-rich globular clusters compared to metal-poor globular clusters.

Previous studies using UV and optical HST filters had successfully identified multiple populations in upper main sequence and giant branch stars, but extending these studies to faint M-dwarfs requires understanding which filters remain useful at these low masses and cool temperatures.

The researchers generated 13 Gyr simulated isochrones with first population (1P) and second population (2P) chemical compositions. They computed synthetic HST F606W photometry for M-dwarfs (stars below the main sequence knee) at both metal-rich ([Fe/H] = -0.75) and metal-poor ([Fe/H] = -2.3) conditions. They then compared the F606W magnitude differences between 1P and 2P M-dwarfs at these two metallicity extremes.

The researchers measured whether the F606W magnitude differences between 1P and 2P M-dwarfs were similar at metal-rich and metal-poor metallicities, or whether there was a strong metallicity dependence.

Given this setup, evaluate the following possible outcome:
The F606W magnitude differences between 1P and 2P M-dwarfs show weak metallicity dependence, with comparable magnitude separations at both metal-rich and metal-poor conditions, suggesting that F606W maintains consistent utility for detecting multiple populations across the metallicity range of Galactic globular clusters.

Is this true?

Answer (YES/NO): NO